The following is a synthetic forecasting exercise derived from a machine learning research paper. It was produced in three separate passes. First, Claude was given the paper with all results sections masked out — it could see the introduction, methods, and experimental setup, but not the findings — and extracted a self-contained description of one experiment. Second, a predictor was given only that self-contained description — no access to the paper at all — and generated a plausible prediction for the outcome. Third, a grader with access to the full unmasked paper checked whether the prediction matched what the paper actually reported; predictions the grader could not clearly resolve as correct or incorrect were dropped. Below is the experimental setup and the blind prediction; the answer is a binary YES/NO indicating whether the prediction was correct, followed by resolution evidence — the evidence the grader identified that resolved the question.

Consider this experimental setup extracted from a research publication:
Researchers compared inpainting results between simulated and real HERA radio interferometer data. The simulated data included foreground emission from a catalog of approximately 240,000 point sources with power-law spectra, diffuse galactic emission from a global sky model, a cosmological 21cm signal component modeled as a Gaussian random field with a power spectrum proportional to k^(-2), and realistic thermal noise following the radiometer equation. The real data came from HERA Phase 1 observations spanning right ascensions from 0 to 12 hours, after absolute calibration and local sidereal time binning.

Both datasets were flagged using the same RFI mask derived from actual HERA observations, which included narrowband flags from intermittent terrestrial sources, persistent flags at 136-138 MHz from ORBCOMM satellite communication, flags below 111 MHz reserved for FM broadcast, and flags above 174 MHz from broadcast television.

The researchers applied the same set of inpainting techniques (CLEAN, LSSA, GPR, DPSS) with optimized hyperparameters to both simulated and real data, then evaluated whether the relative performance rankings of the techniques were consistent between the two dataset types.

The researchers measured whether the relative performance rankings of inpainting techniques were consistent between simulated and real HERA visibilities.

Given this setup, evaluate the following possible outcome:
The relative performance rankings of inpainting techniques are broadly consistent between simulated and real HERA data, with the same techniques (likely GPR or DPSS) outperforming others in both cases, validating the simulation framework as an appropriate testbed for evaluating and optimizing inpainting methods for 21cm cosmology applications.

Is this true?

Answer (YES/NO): YES